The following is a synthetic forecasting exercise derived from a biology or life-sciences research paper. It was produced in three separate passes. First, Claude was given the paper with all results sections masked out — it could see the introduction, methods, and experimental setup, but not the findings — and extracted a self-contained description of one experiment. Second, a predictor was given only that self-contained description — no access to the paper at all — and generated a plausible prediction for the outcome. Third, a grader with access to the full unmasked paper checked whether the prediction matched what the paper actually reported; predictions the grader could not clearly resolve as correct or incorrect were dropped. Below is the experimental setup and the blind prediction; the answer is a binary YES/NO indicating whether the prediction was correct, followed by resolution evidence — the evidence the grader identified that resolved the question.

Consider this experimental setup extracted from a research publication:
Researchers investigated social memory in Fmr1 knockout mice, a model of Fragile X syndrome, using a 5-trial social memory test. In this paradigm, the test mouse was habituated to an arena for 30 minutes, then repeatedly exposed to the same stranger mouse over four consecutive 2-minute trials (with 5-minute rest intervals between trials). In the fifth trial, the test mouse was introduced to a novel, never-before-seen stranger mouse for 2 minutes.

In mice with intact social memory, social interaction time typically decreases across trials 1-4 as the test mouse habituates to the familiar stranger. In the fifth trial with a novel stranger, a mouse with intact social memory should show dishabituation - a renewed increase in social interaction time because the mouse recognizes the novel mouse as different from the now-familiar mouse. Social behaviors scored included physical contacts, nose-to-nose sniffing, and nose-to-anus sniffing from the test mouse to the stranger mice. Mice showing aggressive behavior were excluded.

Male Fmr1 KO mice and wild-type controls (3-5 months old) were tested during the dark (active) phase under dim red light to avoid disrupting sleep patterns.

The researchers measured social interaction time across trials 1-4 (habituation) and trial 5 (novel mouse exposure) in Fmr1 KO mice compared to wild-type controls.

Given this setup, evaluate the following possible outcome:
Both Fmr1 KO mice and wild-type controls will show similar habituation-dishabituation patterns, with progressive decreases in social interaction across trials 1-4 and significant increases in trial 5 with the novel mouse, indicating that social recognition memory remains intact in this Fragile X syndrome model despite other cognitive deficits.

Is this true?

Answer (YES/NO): NO